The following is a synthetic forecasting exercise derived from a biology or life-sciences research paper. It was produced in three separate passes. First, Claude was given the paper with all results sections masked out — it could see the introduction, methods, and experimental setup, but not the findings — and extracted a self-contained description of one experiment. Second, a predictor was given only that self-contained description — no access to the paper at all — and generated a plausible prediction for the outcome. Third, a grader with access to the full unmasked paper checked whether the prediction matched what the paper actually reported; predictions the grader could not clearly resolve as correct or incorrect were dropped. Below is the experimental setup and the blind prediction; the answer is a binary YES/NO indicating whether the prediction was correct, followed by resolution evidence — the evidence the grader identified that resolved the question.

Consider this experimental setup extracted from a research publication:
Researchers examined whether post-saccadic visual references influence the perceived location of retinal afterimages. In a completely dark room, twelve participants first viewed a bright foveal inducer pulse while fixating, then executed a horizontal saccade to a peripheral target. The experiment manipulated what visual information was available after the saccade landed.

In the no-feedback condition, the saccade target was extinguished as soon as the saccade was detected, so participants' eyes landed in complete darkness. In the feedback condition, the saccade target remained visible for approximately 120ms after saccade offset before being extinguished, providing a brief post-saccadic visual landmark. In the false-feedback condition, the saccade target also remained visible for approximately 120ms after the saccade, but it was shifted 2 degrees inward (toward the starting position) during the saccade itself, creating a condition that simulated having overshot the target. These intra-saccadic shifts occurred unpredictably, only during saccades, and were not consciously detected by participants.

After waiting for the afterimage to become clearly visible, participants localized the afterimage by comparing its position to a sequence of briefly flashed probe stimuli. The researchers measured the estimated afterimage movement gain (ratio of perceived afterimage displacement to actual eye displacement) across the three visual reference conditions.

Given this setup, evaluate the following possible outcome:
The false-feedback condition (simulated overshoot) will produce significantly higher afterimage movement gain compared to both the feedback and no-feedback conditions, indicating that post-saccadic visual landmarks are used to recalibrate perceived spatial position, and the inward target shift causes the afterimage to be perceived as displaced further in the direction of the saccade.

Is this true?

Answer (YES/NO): NO